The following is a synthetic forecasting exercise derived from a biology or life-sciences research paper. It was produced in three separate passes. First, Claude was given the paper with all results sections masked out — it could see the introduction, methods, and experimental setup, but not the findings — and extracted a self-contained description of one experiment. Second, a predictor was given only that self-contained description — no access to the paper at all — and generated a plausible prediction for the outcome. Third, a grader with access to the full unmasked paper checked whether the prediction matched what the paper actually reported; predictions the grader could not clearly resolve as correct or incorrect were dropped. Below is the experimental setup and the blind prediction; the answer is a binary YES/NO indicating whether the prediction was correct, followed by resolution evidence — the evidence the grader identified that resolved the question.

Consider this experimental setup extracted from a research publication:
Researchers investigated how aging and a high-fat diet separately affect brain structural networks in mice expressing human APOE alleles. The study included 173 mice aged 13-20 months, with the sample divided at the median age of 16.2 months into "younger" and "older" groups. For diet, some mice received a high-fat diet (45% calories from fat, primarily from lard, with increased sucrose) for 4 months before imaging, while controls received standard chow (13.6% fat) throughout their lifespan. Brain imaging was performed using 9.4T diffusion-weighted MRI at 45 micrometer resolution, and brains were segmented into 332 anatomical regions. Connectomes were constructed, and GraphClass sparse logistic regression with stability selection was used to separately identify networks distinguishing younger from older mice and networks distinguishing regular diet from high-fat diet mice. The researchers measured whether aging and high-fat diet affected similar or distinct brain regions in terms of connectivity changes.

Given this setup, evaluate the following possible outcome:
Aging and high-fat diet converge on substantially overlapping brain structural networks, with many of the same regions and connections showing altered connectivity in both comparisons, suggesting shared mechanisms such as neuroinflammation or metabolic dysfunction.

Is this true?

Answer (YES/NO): YES